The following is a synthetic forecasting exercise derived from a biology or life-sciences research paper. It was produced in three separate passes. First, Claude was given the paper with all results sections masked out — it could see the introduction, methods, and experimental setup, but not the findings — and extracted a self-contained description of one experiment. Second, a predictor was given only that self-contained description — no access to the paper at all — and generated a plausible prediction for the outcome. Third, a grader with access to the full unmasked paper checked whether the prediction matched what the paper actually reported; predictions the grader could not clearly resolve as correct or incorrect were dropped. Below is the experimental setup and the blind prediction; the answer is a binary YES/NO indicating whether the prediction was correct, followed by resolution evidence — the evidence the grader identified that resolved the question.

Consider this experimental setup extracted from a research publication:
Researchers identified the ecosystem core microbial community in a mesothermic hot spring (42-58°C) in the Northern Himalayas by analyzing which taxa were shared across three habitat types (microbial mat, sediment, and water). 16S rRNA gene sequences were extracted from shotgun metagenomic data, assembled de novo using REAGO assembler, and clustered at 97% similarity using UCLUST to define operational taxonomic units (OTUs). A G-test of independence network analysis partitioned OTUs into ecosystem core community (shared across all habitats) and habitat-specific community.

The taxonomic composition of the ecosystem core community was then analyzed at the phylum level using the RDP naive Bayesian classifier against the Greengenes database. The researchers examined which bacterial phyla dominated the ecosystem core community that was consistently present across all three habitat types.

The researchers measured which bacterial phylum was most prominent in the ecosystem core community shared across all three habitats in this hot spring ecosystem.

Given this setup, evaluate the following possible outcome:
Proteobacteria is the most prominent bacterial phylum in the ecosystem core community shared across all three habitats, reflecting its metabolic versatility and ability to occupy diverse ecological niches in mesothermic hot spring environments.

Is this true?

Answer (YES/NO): YES